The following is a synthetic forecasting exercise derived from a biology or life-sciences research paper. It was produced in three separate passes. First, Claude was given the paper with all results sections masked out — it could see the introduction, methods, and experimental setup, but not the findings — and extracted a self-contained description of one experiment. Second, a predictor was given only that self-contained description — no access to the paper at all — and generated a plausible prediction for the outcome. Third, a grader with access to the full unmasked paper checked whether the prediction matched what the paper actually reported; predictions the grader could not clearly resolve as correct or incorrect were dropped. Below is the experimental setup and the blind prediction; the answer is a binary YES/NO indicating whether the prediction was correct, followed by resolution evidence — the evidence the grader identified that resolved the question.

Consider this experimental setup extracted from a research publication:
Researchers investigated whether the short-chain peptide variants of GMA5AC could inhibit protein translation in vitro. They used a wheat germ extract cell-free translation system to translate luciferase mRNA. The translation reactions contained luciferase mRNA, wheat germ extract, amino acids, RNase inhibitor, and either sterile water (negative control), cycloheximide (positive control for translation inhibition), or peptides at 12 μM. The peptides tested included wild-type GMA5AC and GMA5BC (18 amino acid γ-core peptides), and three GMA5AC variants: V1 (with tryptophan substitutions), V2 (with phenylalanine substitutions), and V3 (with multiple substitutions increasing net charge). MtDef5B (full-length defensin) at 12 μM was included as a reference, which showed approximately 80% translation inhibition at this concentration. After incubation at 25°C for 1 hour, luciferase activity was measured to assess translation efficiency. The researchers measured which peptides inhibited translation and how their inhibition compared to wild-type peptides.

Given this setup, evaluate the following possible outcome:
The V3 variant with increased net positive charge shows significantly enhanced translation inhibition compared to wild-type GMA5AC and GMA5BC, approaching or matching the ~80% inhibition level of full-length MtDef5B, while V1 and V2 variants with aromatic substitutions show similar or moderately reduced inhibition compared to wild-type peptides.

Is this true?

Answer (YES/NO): NO